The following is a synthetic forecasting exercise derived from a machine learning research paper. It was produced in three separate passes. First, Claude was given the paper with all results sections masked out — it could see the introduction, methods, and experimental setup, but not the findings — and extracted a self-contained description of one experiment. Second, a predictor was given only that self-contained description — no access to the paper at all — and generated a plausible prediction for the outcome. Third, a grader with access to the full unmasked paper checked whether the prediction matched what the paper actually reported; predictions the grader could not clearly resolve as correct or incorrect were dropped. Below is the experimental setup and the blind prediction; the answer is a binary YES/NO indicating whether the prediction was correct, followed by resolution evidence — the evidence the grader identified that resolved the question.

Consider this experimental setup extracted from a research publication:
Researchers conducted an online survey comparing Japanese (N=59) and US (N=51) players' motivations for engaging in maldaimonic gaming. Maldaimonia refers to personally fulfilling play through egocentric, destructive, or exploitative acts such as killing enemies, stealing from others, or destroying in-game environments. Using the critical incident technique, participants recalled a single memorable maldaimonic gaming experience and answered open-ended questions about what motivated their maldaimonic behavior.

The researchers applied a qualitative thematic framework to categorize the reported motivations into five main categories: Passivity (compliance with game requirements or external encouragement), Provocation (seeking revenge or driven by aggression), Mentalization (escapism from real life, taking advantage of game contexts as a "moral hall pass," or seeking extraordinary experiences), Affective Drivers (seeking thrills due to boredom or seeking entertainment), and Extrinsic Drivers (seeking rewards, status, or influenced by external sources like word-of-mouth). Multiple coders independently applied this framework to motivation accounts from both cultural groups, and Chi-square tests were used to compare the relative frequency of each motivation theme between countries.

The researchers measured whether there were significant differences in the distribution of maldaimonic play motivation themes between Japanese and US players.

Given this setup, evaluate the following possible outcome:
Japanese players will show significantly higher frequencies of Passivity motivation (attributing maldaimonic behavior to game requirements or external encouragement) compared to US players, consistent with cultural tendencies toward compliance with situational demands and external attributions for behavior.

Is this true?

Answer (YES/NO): NO